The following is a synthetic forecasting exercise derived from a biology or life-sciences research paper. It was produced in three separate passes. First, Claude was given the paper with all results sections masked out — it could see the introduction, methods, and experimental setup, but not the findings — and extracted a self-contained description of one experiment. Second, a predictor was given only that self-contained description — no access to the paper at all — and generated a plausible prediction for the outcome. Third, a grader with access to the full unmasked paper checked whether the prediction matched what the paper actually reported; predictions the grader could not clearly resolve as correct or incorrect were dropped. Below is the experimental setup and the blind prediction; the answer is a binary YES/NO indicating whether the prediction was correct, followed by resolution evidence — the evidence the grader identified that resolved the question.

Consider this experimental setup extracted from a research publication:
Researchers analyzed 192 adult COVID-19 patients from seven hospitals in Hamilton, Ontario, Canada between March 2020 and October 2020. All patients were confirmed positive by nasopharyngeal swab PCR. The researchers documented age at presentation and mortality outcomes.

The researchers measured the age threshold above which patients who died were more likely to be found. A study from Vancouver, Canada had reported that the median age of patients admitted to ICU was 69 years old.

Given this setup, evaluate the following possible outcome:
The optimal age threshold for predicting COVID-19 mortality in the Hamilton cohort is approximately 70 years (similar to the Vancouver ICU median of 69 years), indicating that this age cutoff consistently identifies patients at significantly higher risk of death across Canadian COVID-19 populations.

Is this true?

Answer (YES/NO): NO